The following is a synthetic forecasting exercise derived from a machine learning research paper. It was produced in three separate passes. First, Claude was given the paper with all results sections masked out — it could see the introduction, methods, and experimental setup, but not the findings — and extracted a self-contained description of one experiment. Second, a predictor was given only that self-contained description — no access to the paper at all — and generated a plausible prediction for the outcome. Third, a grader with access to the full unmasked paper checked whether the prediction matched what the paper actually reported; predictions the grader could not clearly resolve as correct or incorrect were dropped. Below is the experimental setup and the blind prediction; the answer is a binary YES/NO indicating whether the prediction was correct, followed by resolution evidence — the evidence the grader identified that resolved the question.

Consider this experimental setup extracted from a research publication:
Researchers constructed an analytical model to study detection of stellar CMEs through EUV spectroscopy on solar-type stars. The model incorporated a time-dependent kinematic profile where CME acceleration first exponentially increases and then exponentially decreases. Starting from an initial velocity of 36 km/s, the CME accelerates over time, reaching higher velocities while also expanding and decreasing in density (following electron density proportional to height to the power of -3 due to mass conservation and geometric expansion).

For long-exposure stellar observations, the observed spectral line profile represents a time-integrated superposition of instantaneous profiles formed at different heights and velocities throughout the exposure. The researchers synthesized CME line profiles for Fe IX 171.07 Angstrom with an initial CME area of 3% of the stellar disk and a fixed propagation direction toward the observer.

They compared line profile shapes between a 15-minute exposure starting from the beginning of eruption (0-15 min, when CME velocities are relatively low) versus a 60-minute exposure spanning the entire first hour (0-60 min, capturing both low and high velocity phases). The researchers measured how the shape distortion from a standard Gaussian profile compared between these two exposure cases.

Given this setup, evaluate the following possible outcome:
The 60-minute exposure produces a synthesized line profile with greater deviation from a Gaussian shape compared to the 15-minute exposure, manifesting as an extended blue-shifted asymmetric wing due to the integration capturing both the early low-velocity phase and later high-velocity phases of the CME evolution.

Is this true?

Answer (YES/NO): NO